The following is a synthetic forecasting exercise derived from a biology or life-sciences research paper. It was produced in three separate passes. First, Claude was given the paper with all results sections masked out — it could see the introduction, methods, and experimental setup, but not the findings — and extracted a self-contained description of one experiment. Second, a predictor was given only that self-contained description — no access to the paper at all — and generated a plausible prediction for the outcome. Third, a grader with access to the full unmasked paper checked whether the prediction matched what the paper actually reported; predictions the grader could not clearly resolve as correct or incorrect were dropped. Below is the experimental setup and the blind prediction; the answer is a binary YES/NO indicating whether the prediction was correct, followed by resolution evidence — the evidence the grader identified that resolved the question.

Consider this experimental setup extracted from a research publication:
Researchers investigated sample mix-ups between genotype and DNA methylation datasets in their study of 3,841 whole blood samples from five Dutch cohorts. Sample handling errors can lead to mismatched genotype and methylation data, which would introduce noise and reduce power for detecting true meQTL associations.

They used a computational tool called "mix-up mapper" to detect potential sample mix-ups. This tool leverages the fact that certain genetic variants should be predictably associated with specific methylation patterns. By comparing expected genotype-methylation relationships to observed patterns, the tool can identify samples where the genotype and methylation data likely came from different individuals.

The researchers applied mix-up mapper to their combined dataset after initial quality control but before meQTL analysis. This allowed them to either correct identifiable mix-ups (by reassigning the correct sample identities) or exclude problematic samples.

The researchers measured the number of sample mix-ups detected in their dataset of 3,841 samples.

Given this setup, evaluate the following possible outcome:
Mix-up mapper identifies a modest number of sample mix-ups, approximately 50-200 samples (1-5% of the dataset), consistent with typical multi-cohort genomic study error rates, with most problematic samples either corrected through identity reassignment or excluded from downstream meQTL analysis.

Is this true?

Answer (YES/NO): YES